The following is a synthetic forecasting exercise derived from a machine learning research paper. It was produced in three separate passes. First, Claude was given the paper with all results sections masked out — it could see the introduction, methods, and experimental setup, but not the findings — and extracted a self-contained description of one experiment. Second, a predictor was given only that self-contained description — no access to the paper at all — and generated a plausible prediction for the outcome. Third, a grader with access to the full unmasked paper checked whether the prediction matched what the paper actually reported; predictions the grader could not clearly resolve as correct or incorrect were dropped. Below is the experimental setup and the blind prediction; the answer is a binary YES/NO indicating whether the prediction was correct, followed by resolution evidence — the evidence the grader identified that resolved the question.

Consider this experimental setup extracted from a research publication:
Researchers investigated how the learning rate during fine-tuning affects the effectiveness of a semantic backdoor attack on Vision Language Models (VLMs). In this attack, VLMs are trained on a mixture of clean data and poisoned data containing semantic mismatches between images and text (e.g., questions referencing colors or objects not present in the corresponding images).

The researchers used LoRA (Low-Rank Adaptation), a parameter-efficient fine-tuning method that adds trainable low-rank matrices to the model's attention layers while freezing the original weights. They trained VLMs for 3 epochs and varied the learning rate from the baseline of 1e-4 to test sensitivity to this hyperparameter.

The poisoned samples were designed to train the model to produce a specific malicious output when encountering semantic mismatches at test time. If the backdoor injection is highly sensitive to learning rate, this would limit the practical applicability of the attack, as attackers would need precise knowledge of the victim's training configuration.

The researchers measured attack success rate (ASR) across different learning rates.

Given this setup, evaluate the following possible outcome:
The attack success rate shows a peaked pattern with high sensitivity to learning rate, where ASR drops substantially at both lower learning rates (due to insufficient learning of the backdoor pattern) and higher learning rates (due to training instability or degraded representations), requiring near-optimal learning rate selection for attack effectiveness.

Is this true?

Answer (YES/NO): NO